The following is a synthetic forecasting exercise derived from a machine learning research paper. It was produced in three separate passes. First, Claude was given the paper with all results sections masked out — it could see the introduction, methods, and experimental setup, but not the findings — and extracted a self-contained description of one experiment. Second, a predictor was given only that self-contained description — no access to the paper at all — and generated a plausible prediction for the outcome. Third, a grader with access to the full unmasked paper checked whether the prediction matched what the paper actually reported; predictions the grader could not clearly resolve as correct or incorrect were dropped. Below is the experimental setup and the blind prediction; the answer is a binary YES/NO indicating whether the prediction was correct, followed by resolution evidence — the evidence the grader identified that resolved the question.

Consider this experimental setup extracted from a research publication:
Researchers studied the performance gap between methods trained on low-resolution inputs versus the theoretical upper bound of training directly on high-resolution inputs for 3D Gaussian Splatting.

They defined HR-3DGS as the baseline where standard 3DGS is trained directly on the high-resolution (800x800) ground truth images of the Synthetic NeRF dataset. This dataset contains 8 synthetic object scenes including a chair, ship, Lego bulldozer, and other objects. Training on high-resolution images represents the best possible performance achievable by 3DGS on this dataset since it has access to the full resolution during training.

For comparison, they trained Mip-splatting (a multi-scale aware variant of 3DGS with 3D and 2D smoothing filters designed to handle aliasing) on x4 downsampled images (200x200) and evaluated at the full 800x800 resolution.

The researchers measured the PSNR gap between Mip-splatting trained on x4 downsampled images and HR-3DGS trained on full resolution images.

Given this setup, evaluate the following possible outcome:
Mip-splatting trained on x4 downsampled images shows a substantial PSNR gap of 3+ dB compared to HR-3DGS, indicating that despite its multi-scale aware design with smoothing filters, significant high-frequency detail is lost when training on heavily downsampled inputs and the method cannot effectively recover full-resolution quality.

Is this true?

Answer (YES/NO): YES